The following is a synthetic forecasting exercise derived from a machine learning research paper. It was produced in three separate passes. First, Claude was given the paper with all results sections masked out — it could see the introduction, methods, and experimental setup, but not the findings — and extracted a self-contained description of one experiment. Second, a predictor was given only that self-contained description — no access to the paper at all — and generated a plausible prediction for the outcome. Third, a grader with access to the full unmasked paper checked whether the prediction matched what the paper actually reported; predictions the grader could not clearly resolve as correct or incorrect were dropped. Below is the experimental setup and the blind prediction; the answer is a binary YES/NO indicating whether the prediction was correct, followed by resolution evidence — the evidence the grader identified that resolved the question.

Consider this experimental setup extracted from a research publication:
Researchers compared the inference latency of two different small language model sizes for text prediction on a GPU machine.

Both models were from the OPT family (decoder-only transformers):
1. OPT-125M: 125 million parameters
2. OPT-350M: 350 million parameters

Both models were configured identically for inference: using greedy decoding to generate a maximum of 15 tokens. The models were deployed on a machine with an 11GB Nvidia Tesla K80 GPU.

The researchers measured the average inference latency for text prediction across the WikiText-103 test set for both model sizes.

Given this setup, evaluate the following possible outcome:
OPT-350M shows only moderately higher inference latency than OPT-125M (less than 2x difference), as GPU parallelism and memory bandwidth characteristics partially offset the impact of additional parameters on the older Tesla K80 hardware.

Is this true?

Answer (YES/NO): YES